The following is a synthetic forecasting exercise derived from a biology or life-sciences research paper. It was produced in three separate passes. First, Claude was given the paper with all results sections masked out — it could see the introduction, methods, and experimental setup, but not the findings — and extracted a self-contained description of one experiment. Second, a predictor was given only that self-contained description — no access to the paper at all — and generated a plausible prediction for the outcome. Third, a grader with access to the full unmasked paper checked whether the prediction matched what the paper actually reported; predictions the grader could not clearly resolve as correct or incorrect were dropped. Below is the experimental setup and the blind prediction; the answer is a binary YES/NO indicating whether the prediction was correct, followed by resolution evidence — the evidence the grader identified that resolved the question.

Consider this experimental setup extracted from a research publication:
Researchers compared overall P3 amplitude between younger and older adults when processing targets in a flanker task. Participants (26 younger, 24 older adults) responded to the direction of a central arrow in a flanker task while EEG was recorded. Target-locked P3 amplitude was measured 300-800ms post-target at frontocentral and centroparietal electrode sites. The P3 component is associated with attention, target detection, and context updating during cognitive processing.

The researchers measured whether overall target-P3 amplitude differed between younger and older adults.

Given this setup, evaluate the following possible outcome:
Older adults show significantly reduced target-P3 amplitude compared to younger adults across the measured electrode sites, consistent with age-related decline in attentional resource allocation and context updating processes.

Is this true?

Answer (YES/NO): YES